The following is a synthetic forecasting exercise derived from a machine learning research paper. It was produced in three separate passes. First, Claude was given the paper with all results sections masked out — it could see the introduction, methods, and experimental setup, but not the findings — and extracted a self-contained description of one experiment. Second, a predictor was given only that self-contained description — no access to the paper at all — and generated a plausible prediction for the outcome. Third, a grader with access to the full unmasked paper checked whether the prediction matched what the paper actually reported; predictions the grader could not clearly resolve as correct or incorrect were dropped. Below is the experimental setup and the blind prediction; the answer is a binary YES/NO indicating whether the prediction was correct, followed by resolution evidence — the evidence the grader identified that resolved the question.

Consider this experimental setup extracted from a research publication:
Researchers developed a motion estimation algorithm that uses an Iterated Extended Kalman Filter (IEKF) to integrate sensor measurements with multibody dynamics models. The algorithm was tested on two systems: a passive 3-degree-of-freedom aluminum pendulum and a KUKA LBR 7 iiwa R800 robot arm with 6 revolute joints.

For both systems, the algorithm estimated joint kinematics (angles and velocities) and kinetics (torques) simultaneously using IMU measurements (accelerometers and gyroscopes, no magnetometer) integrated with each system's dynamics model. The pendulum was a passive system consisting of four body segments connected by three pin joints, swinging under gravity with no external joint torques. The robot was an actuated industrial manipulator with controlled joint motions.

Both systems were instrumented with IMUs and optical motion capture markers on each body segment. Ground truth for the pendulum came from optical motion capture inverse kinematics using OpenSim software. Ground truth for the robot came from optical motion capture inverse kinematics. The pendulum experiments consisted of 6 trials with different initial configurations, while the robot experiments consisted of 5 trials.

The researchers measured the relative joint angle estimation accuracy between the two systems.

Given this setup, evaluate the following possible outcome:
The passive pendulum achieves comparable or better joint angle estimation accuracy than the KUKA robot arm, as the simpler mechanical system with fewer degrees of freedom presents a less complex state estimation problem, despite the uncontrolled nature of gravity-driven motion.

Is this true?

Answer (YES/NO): YES